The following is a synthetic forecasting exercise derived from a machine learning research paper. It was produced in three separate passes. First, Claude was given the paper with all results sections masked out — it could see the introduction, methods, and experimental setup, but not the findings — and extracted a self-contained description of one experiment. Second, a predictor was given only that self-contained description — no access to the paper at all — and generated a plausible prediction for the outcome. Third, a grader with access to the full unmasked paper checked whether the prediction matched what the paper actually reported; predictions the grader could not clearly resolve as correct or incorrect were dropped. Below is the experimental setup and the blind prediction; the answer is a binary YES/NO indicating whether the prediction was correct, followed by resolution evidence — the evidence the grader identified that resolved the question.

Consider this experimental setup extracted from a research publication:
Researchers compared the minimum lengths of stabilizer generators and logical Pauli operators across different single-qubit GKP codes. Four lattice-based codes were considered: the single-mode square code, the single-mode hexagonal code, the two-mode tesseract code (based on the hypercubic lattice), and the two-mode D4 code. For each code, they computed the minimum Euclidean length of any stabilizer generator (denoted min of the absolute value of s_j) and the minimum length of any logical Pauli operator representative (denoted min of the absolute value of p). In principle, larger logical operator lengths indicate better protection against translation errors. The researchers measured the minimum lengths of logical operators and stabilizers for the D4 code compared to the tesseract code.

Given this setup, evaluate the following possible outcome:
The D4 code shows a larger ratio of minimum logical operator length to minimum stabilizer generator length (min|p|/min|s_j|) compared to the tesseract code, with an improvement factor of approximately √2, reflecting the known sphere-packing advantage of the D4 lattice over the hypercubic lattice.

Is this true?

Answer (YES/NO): NO